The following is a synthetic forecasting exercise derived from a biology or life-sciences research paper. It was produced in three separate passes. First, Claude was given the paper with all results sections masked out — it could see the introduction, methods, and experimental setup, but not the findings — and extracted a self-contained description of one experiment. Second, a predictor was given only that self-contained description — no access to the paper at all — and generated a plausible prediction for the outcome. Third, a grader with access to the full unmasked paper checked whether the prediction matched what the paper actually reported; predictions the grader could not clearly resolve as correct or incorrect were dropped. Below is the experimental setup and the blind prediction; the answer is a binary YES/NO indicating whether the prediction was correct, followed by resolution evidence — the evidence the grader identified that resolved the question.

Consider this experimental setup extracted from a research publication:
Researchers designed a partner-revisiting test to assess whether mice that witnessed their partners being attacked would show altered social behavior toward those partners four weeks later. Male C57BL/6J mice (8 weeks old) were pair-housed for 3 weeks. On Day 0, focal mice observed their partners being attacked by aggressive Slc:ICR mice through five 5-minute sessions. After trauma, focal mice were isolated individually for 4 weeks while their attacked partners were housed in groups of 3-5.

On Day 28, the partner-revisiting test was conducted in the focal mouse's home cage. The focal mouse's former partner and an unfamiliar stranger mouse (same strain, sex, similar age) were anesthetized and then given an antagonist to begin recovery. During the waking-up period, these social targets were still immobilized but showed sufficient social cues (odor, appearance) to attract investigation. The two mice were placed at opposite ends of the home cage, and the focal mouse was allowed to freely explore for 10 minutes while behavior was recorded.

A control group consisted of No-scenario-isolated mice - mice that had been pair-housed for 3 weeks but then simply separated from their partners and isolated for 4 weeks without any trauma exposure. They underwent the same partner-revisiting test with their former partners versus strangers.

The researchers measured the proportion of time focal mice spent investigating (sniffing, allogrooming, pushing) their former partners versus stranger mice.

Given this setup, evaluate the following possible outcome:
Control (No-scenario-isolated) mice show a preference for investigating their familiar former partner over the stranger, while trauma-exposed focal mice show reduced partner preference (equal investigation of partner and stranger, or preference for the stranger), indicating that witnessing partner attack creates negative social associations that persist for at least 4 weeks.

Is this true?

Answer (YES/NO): NO